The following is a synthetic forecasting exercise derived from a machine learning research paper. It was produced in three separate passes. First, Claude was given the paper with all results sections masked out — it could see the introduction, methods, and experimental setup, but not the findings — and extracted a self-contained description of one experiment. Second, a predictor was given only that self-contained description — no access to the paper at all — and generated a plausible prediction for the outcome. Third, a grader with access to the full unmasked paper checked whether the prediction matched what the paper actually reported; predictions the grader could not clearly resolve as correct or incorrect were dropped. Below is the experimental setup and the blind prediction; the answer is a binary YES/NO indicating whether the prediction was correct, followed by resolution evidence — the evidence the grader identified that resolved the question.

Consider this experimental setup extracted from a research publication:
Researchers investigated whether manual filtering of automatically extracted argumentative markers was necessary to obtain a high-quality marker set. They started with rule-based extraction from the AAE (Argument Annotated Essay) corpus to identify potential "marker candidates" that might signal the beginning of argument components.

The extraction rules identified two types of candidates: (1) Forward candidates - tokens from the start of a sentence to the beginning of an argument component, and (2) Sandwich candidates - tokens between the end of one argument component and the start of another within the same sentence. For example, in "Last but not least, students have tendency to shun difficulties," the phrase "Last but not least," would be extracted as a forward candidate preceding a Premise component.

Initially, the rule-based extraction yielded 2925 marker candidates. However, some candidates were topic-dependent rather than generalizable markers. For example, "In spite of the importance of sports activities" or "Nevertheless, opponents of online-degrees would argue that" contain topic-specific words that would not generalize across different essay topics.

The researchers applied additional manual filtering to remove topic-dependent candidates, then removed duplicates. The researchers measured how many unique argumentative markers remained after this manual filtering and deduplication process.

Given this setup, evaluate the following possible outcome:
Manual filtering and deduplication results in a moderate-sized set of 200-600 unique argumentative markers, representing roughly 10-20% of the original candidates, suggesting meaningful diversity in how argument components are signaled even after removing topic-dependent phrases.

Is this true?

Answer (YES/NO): NO